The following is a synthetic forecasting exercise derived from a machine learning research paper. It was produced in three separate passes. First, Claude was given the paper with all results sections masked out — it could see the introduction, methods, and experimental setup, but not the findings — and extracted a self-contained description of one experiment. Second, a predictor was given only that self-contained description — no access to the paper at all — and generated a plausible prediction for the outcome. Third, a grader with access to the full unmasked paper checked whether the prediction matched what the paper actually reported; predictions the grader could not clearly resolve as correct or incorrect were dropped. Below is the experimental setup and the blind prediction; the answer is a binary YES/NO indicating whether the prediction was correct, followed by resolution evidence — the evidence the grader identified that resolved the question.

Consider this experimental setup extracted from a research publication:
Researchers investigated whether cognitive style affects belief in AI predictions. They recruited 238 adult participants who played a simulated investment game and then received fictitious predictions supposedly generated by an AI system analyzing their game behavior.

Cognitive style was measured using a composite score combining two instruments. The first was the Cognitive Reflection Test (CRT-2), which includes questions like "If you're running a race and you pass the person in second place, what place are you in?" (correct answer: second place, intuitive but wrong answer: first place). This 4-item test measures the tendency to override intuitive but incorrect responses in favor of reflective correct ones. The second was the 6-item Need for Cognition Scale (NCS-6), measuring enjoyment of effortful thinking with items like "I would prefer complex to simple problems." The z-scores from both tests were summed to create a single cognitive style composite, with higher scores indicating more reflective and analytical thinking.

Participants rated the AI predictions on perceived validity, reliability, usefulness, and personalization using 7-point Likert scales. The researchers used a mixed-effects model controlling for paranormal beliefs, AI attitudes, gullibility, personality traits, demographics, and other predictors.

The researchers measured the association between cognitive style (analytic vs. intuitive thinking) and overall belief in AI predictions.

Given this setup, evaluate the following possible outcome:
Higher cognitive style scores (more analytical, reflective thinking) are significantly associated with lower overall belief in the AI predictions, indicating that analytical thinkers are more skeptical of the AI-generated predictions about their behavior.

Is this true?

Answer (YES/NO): NO